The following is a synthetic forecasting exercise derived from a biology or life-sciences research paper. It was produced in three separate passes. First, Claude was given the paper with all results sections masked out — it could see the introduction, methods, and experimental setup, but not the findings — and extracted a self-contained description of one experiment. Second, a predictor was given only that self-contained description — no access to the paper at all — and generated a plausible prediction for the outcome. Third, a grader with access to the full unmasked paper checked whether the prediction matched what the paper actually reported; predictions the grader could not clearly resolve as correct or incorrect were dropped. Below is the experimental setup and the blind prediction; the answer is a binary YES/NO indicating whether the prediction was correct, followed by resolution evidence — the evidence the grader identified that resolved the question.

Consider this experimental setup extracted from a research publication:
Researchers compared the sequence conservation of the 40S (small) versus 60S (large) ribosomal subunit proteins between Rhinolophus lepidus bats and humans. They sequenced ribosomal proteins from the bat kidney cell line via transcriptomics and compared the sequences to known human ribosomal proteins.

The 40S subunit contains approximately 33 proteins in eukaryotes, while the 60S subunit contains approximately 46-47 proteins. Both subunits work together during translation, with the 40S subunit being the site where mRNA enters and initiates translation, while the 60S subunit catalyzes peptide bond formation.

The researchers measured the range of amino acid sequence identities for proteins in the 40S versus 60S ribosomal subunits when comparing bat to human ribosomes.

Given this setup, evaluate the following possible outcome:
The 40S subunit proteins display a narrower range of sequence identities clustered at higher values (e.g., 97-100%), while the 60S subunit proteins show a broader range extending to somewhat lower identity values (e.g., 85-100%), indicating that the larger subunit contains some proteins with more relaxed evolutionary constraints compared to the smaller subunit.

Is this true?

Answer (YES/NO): YES